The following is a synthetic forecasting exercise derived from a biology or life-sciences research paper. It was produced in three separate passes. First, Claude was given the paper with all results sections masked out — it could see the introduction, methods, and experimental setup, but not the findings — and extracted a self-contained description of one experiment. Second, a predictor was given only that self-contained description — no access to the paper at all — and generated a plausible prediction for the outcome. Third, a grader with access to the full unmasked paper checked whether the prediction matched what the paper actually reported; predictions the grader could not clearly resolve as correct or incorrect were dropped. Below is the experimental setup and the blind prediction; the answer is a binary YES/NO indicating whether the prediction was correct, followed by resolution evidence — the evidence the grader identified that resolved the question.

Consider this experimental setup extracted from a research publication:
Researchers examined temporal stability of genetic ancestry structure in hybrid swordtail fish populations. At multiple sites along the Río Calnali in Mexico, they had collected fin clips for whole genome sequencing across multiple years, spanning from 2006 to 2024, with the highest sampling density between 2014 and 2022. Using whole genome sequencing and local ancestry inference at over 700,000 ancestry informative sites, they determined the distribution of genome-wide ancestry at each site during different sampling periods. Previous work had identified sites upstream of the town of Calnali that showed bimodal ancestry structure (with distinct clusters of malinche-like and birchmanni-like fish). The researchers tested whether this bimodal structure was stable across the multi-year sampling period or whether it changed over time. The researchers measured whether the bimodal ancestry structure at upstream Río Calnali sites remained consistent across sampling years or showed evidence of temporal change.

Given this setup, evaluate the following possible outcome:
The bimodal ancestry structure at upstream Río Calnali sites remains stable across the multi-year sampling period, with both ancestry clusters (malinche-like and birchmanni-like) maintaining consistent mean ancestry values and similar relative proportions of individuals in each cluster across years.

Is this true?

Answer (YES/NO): YES